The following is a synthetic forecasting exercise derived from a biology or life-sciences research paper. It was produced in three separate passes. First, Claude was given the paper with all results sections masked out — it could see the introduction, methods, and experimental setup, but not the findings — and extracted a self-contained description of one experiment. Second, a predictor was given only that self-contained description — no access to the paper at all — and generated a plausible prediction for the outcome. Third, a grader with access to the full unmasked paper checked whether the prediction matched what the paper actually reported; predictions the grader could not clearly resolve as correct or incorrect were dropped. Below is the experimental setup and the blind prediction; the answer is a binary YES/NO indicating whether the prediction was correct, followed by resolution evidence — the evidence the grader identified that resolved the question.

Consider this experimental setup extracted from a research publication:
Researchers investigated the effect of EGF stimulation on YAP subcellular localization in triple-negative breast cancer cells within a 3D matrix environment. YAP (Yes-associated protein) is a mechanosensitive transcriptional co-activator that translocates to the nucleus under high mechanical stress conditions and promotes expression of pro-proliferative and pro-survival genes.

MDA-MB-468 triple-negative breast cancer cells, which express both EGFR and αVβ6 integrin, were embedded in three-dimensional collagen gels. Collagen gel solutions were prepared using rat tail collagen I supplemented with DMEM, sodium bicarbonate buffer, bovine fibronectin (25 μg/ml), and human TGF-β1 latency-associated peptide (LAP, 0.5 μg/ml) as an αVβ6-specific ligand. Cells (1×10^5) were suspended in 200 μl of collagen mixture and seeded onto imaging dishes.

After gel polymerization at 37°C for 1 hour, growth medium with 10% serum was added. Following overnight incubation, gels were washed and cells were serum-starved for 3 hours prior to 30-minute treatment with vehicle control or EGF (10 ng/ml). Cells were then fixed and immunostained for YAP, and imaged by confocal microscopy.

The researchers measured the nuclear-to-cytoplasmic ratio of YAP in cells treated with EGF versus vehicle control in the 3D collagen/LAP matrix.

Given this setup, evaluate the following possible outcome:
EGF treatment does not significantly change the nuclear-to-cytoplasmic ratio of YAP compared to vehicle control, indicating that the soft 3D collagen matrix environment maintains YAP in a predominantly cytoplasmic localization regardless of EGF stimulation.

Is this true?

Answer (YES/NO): NO